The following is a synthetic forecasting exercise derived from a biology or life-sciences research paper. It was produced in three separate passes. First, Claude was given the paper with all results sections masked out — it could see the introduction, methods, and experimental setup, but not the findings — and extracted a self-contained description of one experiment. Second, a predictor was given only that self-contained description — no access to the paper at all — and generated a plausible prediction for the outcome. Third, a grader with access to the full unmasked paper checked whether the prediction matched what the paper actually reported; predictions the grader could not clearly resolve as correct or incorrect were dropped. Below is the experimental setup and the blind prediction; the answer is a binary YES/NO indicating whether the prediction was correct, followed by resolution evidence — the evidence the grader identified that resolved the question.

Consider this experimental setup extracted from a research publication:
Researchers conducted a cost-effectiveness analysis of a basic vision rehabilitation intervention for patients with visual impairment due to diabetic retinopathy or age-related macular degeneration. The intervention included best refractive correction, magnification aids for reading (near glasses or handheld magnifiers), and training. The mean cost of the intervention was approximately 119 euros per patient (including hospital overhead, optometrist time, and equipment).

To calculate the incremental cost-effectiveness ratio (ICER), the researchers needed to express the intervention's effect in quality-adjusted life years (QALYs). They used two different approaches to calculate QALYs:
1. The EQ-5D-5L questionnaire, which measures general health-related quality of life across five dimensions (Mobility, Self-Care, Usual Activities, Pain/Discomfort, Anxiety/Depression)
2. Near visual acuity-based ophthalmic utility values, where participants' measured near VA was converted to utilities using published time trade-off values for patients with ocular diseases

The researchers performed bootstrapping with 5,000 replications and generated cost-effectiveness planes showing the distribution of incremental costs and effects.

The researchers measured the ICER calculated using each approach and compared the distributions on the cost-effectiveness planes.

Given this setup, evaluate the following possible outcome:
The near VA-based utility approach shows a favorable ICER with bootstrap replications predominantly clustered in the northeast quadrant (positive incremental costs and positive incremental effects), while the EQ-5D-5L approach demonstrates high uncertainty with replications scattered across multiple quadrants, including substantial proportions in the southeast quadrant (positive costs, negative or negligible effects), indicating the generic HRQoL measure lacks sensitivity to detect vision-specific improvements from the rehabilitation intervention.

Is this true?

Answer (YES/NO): NO